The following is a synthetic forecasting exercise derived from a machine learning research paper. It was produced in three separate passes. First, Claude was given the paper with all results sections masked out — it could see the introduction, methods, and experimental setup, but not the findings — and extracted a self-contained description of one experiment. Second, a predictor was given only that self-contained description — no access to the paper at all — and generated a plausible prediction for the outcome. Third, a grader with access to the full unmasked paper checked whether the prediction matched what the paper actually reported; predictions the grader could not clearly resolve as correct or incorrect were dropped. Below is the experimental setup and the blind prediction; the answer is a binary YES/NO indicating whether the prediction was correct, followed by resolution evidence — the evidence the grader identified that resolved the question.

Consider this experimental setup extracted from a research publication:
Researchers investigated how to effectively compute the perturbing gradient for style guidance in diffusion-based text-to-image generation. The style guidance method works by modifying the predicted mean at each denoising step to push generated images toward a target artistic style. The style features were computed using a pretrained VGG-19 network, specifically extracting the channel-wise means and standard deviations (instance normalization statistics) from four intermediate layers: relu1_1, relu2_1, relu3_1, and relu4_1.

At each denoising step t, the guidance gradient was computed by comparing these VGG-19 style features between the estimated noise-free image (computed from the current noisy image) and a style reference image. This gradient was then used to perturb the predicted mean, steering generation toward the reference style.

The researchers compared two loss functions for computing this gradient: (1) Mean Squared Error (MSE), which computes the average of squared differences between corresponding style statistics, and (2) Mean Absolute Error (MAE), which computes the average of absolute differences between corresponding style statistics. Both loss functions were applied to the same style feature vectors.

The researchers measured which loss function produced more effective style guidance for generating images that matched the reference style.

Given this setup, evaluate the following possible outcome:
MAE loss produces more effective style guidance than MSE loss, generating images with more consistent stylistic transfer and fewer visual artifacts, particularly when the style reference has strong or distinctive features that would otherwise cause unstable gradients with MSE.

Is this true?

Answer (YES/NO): NO